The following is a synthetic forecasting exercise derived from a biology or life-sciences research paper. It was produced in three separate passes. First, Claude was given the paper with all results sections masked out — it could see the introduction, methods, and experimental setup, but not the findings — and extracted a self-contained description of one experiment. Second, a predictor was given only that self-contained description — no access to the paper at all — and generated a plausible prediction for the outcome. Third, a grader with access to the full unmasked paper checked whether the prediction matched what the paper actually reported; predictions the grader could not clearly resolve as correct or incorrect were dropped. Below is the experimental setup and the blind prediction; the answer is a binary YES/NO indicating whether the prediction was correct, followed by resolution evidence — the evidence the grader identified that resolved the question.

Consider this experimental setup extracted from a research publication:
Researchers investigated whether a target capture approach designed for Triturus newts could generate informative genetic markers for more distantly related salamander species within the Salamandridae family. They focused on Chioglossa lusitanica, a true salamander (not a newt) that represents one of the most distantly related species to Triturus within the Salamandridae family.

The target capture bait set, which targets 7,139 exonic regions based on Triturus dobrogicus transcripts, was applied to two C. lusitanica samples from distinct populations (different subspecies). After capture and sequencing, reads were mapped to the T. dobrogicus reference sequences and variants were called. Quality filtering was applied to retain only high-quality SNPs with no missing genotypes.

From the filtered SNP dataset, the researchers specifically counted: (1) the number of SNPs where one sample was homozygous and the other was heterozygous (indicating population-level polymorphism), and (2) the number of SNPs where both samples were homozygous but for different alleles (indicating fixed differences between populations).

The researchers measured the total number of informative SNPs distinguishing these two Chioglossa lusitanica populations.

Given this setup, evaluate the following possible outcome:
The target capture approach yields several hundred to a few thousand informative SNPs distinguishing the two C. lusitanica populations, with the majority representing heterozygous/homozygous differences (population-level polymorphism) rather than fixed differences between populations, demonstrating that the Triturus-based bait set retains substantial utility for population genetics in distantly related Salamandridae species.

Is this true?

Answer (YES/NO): NO